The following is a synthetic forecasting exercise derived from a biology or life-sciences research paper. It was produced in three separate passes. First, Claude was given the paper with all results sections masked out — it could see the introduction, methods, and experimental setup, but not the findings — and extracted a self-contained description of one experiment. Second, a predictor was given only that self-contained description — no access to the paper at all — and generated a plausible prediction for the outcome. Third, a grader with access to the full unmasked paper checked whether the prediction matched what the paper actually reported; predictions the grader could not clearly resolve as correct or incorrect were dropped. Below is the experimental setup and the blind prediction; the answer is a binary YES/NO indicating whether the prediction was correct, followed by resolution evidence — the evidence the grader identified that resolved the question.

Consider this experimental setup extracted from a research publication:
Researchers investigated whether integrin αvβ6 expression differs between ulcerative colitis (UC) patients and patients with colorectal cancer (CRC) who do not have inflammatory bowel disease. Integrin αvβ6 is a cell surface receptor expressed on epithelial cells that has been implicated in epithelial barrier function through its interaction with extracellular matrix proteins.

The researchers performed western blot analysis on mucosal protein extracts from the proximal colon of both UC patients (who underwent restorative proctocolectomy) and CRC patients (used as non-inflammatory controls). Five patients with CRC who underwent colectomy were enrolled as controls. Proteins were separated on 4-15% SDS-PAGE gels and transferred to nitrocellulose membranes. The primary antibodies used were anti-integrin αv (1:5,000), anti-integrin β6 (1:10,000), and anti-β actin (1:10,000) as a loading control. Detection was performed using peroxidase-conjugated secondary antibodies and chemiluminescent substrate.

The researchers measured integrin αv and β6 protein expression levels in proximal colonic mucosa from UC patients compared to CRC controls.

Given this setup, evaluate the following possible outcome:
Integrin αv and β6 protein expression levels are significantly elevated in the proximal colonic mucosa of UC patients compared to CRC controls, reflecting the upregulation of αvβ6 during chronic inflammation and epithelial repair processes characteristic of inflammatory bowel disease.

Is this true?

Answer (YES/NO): YES